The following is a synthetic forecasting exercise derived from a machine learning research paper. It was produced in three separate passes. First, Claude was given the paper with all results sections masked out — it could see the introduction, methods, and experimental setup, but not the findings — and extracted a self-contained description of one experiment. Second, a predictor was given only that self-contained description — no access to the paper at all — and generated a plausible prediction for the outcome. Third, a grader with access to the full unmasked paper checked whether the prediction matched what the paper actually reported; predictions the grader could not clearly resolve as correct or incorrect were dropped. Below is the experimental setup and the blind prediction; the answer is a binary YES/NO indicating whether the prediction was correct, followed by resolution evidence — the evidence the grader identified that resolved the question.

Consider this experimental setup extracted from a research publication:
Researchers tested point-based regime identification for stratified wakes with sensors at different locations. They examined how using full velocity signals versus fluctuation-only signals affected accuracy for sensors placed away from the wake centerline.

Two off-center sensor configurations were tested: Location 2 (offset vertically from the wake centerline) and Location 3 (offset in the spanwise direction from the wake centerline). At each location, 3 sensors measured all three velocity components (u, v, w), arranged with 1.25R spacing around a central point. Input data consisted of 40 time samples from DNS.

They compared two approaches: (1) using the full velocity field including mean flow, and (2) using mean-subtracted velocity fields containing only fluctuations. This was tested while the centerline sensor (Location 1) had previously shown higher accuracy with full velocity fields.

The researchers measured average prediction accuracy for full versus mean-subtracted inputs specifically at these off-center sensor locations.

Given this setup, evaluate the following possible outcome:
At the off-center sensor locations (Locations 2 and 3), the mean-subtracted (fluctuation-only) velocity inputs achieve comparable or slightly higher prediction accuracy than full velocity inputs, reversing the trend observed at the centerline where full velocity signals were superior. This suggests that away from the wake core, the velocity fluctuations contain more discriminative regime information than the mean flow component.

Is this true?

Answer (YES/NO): YES